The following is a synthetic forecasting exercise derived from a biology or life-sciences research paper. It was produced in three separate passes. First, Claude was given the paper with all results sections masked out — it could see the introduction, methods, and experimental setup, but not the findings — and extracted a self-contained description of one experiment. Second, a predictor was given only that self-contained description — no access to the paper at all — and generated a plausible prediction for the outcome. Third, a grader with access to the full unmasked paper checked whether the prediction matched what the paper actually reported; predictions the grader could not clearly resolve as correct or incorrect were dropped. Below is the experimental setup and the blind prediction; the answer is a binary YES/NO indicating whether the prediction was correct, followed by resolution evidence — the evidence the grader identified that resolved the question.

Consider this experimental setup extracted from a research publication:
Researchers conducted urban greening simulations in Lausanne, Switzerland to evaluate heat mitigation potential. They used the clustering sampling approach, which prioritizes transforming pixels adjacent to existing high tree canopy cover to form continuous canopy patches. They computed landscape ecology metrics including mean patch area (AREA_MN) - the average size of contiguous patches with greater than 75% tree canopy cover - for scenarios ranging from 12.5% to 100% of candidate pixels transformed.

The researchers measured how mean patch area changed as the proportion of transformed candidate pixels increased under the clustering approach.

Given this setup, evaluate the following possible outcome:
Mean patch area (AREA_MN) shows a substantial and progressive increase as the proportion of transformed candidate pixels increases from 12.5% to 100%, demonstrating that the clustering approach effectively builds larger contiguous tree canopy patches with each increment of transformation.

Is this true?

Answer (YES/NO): NO